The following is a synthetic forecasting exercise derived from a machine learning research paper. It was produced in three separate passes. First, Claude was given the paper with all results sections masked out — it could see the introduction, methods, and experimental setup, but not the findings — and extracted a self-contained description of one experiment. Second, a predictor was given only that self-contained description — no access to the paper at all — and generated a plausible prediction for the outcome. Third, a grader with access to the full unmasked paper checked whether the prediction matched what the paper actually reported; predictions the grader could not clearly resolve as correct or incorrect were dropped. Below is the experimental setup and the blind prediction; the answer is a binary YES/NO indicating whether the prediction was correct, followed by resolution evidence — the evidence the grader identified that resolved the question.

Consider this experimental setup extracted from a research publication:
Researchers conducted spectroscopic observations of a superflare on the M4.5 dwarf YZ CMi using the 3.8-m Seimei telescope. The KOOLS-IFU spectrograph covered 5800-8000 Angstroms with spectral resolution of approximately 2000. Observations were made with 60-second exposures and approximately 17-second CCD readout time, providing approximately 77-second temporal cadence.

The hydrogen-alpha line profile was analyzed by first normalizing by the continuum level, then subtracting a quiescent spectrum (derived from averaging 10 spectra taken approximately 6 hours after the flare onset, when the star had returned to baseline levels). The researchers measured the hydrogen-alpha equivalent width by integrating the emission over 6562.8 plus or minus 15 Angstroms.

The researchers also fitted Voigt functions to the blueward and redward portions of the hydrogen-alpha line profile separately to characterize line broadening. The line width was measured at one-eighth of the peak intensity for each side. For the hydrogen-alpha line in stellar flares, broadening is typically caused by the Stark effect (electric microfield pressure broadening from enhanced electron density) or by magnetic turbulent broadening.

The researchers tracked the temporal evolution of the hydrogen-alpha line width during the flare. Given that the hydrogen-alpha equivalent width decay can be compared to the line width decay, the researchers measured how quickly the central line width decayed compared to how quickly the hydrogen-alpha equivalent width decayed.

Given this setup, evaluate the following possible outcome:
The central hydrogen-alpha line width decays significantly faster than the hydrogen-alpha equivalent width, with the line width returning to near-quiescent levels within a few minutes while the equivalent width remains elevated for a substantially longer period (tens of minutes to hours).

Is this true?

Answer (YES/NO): NO